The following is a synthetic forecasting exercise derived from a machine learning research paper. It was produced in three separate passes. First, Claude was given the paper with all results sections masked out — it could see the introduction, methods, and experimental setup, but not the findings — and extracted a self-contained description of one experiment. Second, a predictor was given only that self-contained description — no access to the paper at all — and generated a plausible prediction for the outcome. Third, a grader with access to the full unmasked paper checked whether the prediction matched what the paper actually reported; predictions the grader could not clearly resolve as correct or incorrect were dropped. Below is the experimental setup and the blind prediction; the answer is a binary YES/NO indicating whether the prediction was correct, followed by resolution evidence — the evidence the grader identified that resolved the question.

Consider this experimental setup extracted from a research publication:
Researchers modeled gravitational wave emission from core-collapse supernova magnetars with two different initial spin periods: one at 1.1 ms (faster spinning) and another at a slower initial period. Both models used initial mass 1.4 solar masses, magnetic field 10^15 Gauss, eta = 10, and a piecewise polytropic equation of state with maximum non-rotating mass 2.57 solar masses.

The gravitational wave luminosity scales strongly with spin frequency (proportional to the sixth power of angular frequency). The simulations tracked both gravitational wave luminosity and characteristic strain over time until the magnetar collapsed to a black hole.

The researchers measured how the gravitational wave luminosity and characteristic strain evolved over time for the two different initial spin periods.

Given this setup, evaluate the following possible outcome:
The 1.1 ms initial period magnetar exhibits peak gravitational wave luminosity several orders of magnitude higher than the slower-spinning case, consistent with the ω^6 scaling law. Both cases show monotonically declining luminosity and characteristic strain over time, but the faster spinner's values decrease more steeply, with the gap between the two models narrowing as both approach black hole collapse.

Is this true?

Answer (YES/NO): NO